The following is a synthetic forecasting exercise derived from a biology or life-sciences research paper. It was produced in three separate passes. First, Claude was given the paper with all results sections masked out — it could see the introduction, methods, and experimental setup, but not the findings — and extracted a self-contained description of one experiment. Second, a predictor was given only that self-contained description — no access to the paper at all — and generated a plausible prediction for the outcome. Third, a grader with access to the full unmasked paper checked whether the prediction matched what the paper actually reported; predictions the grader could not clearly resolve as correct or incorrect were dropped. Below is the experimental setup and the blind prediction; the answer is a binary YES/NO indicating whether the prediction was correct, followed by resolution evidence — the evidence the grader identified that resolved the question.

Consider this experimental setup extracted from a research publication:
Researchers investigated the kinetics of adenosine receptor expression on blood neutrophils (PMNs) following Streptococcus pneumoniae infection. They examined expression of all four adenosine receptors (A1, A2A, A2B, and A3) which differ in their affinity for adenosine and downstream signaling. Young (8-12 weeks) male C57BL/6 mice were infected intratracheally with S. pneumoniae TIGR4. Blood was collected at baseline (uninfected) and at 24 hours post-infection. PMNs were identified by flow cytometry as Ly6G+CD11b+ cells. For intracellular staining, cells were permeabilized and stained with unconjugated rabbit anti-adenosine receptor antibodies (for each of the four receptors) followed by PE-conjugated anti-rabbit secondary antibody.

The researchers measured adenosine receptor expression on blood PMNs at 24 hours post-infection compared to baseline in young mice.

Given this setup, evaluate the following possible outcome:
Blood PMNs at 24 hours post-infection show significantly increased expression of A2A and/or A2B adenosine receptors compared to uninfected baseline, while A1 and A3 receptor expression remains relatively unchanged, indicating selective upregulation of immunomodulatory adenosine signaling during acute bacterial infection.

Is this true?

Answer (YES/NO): NO